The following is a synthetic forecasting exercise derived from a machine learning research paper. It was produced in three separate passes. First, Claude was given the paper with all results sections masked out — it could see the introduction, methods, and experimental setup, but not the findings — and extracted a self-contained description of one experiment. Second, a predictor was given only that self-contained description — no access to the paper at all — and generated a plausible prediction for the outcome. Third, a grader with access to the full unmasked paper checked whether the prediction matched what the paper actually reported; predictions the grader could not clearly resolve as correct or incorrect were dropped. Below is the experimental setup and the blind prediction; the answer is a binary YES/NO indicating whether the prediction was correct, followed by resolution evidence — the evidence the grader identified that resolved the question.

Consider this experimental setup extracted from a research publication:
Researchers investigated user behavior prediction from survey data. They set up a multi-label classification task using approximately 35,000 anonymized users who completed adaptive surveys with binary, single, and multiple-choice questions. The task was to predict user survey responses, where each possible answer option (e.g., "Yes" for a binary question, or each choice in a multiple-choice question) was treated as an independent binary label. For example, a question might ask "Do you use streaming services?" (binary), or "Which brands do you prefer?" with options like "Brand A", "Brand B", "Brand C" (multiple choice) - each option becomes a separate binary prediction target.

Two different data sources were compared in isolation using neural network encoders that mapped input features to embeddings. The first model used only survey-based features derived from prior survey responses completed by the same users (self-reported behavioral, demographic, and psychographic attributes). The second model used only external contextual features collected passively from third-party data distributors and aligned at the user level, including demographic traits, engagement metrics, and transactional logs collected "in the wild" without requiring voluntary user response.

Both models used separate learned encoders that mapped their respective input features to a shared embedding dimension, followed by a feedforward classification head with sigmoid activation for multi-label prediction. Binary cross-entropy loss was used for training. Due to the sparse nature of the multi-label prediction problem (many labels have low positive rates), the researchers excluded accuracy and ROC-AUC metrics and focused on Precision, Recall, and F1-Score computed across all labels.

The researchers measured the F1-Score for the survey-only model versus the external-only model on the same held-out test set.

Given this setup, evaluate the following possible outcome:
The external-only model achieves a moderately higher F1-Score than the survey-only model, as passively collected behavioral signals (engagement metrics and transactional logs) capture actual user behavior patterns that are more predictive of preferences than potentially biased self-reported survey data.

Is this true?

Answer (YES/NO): NO